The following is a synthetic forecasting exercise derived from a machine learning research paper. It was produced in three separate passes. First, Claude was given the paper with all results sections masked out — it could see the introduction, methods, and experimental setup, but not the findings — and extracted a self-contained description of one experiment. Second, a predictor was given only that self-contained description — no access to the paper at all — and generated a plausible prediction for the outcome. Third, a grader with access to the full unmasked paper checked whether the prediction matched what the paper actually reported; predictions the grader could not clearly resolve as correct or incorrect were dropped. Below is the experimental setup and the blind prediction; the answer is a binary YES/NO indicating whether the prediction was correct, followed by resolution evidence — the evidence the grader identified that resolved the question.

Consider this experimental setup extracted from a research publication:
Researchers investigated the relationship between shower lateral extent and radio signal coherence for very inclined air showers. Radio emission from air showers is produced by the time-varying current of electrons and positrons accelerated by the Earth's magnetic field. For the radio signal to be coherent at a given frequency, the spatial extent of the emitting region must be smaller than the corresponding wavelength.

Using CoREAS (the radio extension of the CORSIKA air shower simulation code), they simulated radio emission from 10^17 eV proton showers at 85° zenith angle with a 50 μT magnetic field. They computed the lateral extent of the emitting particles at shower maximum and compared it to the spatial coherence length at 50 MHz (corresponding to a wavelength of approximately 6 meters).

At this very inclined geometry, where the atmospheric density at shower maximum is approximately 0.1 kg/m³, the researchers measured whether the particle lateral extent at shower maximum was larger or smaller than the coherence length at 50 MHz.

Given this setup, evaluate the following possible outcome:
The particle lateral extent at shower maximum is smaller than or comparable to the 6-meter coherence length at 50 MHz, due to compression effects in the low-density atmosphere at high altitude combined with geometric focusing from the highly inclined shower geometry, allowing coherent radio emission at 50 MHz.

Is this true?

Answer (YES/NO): NO